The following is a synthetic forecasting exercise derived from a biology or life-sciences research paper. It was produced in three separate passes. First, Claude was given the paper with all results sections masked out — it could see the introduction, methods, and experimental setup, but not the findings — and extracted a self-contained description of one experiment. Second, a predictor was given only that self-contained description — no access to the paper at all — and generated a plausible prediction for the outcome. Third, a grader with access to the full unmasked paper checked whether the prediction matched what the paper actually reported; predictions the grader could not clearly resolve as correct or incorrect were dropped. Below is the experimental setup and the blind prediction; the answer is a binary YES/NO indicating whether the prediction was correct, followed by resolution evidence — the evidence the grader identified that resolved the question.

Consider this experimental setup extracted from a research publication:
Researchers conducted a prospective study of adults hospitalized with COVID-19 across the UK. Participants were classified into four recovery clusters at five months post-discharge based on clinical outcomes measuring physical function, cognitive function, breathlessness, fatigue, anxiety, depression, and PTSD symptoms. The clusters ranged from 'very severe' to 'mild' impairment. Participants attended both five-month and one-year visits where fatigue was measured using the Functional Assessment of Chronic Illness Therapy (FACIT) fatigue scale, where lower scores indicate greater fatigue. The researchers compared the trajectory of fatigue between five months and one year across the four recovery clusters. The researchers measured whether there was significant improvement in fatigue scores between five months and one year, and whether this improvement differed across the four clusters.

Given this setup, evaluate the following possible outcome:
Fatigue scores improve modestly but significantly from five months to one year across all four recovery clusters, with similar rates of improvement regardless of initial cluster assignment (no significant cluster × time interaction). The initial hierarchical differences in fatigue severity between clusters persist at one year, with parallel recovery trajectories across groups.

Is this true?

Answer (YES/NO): NO